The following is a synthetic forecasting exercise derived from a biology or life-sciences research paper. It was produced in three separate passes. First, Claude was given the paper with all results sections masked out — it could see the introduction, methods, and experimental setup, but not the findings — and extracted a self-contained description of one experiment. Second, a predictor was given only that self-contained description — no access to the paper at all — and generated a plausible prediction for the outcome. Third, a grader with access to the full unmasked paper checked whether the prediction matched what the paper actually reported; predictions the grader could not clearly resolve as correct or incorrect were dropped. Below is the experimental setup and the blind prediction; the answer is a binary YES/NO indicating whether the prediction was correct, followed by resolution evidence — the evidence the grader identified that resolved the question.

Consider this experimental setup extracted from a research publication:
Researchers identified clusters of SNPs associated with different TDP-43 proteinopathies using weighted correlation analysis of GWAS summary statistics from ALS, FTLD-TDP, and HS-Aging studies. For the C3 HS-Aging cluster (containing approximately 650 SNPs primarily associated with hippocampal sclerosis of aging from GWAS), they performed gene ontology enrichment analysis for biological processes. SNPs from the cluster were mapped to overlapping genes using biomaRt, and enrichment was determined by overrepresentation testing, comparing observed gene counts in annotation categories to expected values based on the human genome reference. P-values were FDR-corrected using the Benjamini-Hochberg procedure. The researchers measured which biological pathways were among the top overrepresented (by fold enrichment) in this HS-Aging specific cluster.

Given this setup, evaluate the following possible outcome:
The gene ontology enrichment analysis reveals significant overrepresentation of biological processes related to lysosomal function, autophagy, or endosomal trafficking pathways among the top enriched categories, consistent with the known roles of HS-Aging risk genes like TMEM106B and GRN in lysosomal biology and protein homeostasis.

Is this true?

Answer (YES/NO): NO